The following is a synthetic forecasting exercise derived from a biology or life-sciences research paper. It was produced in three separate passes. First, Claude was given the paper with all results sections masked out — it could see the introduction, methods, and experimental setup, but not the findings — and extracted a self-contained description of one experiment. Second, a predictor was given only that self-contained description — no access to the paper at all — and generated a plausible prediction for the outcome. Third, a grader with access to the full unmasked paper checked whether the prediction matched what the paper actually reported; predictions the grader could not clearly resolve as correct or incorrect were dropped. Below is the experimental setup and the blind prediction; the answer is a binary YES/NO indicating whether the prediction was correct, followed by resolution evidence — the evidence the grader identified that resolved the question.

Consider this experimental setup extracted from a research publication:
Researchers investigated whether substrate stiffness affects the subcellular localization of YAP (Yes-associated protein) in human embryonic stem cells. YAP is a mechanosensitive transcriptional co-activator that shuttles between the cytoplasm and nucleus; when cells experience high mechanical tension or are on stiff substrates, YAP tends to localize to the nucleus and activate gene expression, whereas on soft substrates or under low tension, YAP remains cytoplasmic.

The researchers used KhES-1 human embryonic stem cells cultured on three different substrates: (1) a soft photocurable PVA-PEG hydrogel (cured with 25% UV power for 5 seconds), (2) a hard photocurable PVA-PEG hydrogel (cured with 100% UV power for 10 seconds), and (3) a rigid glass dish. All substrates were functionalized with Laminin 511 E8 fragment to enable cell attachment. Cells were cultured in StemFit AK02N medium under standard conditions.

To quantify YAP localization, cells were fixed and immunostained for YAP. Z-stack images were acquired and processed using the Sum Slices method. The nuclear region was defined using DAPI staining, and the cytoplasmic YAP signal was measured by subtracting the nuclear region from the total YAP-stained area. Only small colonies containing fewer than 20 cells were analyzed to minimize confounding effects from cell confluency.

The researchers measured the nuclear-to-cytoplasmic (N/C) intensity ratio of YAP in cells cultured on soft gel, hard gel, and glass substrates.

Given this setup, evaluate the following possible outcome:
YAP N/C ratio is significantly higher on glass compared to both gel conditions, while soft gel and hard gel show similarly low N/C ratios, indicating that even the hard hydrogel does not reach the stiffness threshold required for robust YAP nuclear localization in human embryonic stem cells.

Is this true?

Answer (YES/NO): NO